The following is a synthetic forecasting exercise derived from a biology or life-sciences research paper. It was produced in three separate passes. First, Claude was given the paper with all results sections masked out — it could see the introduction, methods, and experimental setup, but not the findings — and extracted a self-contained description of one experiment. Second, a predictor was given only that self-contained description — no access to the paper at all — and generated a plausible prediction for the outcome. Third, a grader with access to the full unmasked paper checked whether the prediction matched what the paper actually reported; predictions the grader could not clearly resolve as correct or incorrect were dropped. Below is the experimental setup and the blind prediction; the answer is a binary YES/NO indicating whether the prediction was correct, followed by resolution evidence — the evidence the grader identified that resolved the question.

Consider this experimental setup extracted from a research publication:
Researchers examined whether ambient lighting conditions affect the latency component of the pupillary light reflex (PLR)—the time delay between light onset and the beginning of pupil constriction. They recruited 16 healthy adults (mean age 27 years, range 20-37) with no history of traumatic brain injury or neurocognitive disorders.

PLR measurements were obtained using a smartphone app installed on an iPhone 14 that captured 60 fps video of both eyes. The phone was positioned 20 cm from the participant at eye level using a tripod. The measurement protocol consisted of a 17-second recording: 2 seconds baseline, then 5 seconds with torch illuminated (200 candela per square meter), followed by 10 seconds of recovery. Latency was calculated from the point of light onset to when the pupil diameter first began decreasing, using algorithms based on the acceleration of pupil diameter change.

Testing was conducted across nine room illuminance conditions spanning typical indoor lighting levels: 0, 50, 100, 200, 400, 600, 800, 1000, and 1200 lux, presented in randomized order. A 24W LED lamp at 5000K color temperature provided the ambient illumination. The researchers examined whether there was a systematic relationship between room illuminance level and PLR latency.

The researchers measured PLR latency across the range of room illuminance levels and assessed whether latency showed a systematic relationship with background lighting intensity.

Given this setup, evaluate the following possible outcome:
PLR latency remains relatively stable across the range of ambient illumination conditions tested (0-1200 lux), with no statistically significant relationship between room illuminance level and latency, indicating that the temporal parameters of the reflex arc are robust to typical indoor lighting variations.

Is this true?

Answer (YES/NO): YES